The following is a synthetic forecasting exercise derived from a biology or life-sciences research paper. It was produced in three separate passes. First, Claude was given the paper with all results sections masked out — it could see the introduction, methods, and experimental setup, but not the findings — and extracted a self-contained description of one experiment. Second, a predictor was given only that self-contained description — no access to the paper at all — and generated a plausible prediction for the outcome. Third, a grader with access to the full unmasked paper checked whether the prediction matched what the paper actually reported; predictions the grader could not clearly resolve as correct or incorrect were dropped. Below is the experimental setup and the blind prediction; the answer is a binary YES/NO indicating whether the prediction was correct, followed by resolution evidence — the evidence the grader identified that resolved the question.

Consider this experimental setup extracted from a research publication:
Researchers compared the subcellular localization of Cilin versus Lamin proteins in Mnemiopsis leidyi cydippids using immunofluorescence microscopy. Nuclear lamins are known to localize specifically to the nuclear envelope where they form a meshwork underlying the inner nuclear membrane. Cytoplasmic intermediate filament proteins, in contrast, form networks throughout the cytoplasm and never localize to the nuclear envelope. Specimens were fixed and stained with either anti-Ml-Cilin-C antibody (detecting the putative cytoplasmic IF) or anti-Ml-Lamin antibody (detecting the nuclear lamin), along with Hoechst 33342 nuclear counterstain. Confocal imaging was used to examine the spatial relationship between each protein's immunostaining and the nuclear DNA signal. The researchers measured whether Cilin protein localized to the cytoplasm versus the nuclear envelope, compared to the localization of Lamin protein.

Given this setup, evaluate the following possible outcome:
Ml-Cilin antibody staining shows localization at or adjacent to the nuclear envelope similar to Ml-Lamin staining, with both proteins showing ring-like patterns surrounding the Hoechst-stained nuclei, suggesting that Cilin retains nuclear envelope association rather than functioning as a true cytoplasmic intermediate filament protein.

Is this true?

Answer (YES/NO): NO